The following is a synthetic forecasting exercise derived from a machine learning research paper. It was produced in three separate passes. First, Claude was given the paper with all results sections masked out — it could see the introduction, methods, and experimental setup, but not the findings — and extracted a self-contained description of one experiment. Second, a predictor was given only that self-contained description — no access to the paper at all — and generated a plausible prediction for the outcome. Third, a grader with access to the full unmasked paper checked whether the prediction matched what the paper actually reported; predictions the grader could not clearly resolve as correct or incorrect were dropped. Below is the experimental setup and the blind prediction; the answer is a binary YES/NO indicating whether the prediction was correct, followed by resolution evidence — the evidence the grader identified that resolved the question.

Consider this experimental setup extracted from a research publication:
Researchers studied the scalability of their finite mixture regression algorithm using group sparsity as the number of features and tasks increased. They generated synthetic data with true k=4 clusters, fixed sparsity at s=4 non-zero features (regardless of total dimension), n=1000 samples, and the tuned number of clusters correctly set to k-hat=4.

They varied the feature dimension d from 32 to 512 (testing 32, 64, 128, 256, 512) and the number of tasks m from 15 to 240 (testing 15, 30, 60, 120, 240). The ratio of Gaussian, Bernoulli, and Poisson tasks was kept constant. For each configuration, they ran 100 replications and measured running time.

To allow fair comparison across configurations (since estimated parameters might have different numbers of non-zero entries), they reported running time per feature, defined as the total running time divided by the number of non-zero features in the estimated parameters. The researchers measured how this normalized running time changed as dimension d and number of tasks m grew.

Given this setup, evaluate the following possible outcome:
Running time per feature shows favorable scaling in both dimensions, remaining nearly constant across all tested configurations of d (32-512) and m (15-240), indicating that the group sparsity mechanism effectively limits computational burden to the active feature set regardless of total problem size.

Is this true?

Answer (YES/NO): YES